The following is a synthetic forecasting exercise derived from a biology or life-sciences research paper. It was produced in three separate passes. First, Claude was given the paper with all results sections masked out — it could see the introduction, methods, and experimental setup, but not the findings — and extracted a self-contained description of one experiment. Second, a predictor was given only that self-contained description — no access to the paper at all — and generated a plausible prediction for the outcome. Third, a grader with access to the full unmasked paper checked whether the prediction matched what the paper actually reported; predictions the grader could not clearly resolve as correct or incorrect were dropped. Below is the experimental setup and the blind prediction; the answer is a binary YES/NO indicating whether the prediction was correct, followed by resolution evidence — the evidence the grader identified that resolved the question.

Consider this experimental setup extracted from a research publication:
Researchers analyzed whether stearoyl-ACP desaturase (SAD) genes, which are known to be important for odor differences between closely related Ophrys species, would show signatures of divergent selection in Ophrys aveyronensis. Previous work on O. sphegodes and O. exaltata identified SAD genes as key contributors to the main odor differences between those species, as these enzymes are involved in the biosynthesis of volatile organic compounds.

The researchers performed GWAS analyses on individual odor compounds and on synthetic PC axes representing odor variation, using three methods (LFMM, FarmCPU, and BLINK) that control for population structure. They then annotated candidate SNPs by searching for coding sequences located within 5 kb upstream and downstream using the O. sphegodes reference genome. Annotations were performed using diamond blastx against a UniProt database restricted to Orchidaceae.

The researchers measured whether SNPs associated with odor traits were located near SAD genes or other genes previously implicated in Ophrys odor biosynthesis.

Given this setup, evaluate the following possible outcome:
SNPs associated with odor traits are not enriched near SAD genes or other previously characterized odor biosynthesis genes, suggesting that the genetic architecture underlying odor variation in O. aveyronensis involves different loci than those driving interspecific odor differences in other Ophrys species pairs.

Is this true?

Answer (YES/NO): YES